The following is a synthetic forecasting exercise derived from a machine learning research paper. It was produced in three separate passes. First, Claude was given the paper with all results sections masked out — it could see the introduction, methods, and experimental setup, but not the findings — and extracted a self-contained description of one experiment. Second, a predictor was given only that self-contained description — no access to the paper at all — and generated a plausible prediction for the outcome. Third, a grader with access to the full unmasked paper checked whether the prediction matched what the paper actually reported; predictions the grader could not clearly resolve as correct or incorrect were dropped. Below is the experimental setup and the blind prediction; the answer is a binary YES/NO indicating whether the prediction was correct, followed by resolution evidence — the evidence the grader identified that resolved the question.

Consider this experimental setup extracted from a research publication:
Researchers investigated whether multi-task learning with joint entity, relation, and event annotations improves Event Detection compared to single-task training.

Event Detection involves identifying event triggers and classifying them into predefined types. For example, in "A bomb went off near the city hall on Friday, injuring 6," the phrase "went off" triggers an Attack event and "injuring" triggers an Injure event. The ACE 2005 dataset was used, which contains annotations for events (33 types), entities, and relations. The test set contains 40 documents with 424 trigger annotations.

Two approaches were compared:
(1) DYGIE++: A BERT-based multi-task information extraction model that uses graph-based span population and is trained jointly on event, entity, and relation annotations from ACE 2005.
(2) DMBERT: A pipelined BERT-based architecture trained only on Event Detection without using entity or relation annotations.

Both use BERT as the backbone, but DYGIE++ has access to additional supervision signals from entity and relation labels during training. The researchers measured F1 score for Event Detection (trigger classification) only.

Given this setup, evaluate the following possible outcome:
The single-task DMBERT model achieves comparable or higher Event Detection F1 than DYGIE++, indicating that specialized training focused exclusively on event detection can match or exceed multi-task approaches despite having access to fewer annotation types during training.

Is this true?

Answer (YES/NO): YES